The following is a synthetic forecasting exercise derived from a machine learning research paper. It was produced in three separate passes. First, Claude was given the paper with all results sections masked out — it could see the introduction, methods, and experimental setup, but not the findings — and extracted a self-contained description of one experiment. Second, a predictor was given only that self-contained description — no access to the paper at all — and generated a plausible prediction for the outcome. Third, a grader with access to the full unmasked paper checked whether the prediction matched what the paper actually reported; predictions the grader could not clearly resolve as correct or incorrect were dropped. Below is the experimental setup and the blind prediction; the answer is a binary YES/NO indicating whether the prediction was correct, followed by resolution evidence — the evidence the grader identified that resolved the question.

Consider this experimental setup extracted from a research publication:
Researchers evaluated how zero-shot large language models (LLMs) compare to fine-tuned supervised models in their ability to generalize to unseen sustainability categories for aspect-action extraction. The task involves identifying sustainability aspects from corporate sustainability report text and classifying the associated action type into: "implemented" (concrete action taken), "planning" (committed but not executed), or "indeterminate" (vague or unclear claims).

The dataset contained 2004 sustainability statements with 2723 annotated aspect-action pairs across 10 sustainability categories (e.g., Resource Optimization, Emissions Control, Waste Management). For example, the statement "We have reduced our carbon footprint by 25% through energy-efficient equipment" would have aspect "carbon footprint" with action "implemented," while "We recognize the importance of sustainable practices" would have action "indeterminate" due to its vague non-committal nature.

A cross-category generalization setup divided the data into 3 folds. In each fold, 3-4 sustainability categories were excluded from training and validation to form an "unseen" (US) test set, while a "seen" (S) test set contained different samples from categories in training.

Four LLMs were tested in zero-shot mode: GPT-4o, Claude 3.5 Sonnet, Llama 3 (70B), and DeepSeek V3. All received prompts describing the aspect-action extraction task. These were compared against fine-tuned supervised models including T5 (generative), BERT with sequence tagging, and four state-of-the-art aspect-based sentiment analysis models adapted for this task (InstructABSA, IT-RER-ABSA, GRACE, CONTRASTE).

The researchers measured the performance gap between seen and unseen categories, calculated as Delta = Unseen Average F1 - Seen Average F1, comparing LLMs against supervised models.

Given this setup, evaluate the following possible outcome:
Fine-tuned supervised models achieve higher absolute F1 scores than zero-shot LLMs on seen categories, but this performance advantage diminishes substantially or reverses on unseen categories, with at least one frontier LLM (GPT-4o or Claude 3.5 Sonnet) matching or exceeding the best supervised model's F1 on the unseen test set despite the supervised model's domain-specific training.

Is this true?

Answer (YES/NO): NO